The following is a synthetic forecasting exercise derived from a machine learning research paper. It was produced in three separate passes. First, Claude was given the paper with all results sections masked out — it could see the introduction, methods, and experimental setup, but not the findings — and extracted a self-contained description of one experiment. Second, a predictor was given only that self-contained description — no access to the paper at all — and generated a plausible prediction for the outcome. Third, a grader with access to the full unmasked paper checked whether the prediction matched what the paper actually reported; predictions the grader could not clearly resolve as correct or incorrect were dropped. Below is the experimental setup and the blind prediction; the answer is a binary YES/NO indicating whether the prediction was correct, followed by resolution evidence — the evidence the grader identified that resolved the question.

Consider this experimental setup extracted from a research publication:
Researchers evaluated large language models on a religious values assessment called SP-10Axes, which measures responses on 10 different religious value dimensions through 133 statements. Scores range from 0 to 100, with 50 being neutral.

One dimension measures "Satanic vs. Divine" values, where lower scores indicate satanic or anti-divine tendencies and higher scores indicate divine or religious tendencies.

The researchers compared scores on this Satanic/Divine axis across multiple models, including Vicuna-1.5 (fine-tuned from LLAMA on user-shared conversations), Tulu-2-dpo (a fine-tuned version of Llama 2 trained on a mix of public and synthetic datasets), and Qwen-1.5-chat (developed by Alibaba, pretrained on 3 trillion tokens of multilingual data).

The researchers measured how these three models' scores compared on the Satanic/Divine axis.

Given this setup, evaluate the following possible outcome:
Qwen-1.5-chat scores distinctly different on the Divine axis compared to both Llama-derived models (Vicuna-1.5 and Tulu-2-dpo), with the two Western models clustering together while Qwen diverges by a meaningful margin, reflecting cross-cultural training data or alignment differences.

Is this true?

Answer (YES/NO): NO